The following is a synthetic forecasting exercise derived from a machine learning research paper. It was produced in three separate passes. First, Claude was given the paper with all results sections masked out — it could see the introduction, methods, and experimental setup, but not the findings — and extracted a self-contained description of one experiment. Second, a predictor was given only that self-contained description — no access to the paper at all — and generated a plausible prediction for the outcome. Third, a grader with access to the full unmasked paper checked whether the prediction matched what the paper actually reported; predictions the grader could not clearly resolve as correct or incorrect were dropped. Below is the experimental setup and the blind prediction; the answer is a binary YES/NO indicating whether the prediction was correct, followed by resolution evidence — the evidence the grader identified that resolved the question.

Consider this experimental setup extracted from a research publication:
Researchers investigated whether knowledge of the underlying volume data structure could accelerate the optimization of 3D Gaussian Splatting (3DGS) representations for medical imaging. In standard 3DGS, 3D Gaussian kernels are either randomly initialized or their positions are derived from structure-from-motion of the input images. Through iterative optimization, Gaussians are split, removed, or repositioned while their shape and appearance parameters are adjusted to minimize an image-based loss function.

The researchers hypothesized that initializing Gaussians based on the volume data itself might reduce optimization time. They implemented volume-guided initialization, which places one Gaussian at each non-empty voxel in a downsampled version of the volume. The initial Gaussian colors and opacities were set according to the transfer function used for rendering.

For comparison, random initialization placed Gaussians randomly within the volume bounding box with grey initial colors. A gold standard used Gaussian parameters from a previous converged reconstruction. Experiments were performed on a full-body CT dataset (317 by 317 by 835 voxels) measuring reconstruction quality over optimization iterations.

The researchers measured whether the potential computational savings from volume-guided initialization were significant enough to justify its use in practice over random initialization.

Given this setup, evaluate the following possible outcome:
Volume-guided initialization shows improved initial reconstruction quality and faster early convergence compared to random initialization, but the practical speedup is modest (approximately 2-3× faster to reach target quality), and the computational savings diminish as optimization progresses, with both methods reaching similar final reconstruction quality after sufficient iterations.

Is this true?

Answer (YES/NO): NO